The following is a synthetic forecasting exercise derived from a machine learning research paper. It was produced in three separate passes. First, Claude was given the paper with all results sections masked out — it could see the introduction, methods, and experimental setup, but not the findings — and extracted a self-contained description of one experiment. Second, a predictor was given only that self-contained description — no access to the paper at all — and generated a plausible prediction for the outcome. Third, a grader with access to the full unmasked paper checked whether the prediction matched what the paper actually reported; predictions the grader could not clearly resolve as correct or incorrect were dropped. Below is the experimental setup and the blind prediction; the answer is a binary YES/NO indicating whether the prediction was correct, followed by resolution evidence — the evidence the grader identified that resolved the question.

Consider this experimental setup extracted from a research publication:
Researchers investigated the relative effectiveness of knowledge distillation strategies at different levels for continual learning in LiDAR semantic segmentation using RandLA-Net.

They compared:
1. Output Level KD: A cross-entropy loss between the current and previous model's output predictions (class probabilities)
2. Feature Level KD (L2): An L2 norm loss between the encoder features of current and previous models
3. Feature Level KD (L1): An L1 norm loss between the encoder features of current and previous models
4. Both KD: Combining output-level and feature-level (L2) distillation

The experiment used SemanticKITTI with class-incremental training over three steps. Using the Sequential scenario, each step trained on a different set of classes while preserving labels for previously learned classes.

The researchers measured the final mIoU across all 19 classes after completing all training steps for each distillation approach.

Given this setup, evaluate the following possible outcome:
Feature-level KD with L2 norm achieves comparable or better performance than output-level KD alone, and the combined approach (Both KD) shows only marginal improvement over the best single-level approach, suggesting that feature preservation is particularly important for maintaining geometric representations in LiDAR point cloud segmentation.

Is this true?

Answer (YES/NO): NO